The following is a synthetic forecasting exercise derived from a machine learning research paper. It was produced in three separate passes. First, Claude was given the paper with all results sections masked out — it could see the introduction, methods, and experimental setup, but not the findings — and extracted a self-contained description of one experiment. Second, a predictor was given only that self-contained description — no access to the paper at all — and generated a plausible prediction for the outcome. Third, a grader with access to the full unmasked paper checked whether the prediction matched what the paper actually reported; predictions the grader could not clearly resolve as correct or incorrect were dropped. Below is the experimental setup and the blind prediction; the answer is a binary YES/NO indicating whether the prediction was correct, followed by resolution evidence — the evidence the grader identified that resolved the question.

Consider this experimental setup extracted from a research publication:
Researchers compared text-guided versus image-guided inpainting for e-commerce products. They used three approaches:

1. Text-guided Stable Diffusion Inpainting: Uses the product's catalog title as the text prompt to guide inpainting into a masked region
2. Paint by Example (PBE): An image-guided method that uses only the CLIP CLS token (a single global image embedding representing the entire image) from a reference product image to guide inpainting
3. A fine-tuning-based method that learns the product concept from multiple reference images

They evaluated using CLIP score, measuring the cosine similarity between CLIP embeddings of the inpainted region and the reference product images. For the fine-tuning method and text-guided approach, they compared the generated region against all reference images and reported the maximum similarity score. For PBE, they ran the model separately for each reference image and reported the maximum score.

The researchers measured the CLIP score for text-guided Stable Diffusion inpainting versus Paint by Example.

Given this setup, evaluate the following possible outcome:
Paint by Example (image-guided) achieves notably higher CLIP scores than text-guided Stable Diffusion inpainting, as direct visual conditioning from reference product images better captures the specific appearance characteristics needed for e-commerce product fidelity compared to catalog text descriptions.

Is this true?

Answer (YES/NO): YES